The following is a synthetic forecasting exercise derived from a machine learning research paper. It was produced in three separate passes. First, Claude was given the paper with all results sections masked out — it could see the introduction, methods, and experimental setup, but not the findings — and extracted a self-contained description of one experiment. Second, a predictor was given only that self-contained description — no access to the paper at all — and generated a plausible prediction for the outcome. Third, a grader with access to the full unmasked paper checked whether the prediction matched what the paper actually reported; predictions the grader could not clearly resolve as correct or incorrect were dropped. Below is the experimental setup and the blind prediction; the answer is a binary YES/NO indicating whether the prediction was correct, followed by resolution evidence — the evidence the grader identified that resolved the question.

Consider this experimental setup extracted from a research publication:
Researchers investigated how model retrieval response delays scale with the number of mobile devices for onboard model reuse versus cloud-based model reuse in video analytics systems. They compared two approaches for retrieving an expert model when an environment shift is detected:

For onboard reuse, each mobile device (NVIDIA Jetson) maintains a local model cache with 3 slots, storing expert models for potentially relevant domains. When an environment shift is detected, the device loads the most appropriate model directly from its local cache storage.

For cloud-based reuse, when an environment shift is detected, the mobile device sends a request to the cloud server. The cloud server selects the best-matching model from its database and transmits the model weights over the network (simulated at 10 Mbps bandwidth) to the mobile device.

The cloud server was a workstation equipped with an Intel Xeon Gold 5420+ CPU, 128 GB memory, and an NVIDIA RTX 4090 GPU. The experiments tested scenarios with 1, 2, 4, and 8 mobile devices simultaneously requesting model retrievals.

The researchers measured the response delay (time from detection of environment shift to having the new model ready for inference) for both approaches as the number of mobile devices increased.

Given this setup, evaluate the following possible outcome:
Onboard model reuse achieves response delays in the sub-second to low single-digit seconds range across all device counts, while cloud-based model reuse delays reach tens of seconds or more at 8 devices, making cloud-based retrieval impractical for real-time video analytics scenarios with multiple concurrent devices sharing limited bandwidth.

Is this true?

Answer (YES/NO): NO